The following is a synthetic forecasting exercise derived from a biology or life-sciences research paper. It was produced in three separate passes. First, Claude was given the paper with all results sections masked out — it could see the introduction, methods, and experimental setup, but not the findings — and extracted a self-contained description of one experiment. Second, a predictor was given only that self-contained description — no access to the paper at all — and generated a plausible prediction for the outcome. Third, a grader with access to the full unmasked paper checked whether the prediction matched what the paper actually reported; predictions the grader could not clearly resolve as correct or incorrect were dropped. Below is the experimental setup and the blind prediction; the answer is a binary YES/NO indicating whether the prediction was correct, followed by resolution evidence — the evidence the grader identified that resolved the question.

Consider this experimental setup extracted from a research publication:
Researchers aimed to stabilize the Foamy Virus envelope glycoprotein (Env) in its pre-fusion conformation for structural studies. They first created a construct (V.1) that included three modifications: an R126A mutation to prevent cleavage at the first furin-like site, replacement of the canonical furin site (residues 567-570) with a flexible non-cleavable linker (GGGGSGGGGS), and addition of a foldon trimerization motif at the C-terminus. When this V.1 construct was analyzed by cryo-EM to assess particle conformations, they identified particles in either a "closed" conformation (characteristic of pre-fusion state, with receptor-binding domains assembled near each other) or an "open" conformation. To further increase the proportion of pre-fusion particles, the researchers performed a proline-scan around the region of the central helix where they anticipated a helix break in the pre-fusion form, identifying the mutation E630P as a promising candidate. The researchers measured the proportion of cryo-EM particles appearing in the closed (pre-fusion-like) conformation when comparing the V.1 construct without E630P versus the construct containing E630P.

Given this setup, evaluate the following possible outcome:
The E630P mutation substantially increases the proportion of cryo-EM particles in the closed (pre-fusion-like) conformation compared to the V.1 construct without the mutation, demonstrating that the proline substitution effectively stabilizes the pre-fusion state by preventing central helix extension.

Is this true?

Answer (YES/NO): YES